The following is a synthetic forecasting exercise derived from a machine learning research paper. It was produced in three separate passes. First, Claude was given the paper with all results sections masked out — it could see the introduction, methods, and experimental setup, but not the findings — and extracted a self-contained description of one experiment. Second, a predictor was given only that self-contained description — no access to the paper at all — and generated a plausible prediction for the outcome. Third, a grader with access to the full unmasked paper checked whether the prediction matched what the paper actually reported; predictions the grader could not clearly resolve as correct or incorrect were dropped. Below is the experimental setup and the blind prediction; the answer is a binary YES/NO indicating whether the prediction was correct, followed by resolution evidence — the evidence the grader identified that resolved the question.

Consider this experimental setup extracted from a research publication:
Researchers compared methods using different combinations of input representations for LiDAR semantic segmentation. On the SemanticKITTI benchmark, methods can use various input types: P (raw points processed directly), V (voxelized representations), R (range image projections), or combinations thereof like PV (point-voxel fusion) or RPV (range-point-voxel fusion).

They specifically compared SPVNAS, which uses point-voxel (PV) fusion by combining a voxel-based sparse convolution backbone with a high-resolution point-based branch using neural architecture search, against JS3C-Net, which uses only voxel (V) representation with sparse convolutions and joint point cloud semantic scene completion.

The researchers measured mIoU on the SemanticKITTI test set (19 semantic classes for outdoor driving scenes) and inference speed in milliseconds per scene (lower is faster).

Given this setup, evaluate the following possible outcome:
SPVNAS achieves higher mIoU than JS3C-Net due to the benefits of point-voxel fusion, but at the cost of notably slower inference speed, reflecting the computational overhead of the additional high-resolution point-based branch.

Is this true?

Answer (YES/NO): NO